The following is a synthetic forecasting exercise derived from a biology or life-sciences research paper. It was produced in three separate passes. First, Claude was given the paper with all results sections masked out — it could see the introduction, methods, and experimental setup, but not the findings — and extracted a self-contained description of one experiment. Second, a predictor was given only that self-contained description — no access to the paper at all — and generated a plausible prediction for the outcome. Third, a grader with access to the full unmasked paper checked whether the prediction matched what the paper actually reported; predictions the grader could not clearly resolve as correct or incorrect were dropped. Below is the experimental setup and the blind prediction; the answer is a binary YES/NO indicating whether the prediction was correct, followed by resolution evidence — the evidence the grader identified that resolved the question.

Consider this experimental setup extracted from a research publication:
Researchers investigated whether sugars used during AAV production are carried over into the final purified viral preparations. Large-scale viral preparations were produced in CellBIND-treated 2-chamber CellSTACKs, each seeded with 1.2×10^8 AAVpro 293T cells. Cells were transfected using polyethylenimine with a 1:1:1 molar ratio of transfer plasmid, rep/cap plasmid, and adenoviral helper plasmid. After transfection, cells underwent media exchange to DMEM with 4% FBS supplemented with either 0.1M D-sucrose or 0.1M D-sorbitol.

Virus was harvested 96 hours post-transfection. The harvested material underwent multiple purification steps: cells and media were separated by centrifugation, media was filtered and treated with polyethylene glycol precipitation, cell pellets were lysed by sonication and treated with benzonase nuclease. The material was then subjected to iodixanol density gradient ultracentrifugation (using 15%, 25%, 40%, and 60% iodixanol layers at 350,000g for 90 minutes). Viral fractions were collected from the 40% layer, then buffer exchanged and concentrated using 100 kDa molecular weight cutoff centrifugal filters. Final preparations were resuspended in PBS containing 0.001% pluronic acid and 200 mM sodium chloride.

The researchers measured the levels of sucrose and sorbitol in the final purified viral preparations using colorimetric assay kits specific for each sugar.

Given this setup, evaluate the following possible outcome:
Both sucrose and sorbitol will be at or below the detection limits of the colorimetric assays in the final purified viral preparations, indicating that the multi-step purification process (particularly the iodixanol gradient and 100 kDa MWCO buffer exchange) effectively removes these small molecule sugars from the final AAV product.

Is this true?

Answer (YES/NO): YES